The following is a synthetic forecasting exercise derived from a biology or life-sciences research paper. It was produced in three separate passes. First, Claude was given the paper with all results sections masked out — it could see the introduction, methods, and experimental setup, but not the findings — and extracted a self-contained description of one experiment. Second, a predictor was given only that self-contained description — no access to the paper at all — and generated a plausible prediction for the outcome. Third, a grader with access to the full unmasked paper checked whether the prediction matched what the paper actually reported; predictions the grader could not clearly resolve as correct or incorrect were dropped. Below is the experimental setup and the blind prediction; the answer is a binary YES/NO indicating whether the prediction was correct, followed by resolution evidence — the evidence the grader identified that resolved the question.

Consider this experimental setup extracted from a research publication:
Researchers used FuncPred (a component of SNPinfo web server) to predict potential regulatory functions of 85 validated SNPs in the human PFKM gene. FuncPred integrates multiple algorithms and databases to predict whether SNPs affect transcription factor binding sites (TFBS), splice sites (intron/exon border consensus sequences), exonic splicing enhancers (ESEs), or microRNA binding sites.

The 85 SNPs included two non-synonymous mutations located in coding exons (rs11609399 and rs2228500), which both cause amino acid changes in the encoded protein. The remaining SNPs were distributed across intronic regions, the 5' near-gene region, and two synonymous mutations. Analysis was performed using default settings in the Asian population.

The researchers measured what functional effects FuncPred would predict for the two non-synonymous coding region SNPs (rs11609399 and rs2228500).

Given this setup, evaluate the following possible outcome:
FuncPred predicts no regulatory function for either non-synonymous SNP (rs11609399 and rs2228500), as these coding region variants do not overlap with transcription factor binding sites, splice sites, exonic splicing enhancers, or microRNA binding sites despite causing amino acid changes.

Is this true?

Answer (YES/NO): NO